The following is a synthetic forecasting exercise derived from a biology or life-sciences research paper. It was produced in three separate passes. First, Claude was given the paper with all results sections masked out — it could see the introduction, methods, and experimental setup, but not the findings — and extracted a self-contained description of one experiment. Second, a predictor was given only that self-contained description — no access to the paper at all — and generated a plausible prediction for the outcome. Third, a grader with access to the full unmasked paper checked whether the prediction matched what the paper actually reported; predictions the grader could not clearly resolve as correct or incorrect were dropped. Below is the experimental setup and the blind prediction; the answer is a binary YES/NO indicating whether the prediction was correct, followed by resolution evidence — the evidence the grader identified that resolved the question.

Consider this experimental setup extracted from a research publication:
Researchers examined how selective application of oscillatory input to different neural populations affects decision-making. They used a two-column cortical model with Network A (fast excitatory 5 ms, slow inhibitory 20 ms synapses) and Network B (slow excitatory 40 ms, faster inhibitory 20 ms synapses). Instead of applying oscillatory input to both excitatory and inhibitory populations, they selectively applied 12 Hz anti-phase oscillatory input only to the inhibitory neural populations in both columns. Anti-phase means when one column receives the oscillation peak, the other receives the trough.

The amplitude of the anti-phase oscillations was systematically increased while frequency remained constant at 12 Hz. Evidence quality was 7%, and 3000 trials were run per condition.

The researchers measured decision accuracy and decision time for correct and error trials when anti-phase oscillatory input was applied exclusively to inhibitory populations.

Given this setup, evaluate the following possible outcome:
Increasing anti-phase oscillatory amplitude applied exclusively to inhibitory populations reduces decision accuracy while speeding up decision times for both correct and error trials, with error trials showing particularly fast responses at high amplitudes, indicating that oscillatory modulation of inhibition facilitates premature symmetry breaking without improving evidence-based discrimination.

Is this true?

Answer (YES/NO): NO